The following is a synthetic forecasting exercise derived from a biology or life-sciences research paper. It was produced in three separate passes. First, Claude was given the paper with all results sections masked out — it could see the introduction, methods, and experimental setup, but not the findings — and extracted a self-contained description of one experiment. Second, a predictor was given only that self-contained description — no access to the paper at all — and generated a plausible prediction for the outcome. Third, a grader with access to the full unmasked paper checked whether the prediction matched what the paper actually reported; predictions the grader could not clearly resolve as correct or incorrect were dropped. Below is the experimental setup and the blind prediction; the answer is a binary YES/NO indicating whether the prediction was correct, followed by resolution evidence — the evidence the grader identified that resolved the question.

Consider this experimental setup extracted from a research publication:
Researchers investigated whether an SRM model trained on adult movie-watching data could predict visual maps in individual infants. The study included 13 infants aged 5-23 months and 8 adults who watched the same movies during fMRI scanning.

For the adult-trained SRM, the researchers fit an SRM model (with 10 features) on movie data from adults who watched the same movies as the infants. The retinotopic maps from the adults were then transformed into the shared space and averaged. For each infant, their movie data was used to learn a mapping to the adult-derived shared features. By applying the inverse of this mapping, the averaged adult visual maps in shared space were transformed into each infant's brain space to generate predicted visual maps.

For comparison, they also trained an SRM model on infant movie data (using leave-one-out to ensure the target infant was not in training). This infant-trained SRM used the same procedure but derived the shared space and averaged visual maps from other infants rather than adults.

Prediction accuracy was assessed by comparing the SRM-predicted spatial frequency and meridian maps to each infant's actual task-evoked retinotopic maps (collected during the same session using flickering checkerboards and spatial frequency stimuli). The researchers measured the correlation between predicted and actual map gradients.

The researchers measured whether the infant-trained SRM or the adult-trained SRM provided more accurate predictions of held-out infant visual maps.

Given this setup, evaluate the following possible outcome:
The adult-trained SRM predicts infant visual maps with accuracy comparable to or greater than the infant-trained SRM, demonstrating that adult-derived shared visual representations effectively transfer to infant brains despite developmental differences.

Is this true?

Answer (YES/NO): YES